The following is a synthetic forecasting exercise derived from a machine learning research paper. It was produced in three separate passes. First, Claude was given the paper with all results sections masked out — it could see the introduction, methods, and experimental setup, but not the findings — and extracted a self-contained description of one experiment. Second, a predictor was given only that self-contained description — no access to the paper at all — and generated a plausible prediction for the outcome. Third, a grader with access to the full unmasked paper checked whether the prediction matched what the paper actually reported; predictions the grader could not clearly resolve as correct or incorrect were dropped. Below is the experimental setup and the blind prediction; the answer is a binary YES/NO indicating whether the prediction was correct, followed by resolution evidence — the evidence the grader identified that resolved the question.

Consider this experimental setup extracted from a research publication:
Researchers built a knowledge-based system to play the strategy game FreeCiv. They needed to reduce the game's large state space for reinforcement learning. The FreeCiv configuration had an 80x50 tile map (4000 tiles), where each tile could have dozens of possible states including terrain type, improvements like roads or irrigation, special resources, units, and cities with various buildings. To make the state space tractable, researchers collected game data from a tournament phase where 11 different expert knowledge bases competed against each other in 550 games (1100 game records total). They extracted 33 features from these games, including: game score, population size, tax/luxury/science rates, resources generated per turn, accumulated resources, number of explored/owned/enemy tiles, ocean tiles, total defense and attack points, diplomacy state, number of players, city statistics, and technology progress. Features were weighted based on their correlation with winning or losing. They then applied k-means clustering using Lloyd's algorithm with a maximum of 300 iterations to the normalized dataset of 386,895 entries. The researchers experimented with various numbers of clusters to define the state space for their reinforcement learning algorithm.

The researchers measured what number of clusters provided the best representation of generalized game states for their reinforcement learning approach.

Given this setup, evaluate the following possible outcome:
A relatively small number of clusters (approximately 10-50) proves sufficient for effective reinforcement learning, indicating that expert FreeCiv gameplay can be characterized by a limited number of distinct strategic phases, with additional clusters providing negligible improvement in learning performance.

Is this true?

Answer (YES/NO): NO